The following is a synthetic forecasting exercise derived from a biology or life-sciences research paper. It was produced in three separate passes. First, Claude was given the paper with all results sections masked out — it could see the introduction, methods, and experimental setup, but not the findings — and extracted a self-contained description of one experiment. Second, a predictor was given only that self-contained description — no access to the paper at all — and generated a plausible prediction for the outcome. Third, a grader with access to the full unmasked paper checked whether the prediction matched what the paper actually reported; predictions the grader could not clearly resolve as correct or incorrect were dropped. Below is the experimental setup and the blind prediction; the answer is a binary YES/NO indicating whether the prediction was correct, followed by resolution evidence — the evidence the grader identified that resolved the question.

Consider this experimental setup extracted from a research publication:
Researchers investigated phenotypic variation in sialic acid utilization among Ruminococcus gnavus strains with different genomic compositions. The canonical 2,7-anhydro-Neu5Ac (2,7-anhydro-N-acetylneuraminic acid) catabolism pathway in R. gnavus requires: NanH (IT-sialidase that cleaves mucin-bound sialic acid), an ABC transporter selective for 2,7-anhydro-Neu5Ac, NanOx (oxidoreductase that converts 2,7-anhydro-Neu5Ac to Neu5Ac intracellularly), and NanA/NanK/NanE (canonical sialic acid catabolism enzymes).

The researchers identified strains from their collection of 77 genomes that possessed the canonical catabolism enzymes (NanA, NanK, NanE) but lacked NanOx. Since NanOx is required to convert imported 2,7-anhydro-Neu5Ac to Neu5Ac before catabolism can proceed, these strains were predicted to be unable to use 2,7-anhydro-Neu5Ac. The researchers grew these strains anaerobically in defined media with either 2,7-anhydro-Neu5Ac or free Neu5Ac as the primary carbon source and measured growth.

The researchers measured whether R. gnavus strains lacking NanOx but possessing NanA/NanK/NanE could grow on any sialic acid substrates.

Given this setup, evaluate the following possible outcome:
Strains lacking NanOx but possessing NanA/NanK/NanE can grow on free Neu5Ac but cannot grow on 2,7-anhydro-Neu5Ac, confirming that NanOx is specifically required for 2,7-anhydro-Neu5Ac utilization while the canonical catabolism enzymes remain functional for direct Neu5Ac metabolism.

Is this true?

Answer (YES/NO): NO